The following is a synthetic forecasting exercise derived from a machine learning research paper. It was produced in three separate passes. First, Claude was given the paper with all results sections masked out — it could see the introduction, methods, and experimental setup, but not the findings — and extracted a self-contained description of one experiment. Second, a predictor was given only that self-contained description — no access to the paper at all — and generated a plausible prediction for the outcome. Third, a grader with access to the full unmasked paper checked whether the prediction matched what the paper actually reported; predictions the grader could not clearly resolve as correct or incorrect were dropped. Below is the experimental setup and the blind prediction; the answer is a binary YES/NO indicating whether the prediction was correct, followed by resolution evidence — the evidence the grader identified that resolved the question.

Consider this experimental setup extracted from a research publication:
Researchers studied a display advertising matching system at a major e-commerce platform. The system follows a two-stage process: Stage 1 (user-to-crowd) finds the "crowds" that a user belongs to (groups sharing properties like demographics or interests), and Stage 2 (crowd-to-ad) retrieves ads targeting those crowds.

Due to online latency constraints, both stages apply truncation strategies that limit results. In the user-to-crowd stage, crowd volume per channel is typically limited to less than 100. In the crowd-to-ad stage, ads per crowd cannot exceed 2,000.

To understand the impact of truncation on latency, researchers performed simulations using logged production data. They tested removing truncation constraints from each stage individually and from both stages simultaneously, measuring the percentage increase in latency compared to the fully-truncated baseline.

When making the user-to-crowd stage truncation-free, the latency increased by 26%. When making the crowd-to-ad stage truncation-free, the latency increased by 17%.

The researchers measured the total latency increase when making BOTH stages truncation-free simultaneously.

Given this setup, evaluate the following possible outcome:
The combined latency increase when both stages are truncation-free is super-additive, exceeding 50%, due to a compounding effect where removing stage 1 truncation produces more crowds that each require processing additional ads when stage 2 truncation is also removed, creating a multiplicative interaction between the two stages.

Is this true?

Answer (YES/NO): YES